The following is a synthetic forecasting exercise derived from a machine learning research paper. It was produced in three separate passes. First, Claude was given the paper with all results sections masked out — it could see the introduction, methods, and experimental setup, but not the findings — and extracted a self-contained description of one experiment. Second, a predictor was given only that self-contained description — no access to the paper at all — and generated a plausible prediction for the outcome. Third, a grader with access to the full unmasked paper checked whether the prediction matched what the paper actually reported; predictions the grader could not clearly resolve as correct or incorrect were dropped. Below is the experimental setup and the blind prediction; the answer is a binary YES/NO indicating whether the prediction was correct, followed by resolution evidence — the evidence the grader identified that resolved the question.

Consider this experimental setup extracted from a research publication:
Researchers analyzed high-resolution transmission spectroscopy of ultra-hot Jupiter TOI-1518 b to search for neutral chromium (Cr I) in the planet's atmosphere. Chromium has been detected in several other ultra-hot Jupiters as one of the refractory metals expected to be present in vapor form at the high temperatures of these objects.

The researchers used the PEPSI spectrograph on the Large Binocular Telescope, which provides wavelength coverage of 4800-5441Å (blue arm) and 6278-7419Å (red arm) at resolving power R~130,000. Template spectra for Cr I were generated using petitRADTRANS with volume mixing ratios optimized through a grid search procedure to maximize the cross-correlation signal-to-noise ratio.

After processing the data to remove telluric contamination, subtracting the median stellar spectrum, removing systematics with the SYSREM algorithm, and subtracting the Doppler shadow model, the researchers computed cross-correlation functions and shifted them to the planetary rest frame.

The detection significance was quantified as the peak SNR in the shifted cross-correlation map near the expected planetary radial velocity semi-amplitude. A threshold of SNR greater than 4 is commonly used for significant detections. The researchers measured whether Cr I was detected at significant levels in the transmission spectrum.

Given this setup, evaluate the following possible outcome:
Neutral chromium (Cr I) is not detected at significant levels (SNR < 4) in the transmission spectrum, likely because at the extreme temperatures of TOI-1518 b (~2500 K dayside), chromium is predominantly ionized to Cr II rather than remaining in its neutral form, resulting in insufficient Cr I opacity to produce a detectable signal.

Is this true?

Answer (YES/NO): NO